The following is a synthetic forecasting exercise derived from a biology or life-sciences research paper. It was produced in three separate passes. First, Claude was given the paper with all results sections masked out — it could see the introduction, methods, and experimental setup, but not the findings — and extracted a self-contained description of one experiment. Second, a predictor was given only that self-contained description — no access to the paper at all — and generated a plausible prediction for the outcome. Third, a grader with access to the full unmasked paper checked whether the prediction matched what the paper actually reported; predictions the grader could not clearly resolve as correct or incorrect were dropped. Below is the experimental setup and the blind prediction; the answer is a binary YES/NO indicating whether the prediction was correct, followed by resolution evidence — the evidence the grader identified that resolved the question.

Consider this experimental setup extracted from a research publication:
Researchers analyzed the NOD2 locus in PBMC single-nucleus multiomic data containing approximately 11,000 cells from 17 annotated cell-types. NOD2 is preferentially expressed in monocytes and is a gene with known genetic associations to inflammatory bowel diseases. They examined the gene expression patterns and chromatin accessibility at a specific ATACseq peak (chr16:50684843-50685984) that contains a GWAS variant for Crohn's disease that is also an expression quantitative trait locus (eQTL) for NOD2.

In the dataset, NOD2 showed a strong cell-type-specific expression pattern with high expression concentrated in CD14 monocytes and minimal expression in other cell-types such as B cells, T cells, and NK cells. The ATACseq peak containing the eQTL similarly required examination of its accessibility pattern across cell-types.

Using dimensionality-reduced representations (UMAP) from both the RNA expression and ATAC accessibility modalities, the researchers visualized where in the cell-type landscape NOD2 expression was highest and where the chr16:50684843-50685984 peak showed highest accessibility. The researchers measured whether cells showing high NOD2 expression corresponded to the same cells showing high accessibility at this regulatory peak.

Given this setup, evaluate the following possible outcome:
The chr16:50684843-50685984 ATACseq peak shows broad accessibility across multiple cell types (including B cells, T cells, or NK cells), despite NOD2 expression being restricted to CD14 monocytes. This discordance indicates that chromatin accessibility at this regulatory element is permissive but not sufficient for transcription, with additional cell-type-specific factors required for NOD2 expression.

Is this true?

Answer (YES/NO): NO